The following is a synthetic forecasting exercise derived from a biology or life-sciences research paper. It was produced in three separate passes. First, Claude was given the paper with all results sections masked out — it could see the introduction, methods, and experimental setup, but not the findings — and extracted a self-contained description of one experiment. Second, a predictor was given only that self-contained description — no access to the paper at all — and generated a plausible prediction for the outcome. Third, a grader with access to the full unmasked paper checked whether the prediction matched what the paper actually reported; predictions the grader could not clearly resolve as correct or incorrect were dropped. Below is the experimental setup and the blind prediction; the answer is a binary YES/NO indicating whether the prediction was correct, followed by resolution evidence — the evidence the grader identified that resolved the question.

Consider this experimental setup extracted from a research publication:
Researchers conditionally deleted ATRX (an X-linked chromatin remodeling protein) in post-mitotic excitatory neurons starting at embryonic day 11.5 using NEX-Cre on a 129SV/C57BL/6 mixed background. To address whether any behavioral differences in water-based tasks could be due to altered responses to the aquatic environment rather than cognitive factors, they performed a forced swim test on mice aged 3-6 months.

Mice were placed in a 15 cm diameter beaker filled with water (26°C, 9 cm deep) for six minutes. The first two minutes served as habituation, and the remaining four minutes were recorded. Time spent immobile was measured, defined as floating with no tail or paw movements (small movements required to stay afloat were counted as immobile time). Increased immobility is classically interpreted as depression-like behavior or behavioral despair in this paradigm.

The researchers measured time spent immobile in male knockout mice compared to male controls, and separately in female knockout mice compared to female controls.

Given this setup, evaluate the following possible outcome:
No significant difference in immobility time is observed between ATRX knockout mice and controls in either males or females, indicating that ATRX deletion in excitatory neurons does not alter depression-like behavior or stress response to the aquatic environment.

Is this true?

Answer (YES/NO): YES